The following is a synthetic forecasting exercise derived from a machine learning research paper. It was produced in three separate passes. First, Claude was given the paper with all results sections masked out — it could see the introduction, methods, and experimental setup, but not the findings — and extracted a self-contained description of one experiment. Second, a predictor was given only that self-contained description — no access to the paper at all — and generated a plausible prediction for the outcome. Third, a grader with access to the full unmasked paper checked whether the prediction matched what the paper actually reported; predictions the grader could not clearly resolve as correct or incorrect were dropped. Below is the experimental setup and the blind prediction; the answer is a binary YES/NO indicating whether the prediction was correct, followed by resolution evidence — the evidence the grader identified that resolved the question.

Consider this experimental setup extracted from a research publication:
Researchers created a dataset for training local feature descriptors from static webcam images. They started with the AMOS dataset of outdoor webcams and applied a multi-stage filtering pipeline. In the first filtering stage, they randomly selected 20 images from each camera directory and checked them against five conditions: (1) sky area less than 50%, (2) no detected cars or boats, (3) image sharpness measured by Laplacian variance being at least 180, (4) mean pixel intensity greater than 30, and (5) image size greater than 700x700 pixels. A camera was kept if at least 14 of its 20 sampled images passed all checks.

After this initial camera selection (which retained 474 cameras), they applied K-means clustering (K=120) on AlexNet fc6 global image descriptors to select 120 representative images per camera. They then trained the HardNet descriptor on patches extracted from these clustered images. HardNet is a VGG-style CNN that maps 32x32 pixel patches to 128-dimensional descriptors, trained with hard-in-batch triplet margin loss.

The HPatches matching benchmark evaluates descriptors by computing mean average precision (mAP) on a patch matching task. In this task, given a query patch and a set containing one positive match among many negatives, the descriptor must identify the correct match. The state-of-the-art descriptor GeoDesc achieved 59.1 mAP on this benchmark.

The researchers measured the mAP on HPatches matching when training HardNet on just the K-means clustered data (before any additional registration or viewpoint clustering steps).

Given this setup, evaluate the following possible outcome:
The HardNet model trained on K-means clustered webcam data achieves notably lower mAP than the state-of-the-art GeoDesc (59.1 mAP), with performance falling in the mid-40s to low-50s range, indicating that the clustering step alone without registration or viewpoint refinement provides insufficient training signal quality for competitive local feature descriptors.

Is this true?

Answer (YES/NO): YES